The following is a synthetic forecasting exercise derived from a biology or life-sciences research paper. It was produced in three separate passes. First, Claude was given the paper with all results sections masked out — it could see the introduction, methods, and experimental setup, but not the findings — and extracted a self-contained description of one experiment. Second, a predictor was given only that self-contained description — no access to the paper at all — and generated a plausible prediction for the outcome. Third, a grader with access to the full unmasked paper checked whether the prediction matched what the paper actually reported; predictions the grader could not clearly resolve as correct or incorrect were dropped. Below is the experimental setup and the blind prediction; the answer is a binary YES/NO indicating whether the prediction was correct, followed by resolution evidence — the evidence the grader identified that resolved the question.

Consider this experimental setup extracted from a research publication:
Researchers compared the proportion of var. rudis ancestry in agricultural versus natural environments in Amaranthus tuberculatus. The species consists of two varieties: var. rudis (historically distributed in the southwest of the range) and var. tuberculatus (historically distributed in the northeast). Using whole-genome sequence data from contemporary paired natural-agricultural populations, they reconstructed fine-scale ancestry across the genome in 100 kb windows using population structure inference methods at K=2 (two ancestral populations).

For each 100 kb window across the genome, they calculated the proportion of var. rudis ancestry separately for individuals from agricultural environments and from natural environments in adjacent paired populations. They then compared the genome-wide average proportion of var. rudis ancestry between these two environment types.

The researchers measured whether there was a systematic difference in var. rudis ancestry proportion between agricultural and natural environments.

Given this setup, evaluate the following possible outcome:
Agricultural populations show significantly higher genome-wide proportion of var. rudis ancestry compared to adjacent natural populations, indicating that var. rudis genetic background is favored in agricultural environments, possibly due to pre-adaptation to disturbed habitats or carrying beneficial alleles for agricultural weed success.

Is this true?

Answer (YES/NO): YES